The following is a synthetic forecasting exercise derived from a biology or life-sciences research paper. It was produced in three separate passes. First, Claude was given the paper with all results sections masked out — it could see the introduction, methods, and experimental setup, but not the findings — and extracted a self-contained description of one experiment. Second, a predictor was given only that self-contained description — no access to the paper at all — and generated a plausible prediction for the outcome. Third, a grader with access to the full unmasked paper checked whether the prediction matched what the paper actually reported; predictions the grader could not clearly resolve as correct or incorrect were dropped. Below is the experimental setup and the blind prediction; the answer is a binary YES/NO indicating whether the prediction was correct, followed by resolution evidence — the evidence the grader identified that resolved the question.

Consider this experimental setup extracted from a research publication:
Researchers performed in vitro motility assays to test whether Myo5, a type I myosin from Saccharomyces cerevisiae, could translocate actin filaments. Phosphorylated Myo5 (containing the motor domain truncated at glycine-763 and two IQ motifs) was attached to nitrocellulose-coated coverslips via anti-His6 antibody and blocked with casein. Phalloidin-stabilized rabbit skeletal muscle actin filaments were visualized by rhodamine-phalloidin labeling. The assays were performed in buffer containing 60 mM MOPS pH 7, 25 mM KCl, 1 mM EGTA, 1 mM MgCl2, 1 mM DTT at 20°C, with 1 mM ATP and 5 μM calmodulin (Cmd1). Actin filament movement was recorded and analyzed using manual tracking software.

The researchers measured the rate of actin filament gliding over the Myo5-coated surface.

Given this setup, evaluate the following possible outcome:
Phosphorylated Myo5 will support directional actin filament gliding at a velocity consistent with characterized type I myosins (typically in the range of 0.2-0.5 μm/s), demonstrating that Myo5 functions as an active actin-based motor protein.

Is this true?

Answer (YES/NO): NO